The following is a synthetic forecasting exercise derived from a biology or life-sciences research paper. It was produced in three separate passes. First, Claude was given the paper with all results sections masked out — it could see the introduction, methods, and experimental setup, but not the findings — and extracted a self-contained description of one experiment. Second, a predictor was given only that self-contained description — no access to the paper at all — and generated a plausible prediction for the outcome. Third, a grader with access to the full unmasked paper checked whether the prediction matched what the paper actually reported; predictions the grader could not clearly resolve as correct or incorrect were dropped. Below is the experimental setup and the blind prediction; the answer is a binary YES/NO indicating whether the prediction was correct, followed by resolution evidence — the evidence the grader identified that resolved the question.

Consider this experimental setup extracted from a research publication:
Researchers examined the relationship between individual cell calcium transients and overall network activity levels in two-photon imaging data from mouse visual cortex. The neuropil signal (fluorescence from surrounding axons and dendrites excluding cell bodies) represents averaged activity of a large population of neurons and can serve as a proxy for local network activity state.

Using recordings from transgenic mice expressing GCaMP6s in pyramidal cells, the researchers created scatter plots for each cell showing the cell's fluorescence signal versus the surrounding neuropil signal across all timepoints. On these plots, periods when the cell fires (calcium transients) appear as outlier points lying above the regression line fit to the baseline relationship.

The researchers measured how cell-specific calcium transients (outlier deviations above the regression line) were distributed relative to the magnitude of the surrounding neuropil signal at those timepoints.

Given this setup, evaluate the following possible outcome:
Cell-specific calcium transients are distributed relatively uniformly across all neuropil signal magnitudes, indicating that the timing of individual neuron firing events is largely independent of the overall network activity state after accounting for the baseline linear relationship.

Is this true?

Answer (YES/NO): NO